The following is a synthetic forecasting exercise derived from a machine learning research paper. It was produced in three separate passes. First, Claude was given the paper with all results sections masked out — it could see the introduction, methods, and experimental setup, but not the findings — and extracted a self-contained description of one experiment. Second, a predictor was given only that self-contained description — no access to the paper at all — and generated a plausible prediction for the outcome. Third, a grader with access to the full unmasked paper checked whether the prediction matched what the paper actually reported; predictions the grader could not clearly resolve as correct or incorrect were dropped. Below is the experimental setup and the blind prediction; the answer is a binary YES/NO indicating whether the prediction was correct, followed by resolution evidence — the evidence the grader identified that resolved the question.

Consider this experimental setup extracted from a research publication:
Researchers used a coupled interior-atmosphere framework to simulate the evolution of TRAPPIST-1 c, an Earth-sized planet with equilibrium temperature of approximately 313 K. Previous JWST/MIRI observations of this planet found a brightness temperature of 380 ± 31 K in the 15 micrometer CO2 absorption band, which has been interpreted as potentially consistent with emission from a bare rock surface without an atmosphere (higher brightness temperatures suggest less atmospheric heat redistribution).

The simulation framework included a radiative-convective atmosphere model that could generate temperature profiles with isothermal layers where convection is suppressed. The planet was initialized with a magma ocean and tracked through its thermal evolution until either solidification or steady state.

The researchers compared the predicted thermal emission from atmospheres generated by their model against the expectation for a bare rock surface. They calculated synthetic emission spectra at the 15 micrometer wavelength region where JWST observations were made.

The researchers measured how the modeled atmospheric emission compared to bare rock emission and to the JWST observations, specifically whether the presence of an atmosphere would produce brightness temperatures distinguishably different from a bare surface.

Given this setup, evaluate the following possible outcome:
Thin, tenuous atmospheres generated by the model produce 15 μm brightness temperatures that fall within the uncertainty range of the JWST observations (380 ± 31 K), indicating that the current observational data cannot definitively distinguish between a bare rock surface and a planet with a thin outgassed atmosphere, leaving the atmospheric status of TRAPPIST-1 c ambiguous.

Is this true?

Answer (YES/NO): NO